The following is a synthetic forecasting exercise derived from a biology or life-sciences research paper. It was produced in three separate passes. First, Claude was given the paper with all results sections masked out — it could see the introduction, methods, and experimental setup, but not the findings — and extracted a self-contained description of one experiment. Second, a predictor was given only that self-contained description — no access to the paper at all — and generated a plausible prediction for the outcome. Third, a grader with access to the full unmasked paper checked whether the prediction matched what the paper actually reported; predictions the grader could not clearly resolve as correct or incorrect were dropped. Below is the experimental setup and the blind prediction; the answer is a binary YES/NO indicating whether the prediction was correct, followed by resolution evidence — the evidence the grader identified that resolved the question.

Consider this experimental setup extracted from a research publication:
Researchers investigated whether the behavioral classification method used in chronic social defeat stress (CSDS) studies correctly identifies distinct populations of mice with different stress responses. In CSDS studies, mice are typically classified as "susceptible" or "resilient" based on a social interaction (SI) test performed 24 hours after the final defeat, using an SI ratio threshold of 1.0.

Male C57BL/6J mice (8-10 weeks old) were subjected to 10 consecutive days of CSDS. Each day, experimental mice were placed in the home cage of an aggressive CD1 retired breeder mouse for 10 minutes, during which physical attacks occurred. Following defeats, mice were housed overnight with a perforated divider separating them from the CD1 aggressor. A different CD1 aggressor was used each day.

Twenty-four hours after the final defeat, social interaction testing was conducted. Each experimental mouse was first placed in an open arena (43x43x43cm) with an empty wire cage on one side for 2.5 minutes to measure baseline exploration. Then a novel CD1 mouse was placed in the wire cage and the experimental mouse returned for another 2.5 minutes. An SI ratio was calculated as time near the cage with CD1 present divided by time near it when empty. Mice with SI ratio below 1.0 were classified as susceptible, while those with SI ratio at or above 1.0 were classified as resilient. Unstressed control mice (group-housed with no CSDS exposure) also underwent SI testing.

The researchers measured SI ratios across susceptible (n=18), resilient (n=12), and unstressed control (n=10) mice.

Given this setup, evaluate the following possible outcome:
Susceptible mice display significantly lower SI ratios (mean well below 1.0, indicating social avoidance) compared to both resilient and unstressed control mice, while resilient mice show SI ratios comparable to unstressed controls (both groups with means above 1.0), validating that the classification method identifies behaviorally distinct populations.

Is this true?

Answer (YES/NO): YES